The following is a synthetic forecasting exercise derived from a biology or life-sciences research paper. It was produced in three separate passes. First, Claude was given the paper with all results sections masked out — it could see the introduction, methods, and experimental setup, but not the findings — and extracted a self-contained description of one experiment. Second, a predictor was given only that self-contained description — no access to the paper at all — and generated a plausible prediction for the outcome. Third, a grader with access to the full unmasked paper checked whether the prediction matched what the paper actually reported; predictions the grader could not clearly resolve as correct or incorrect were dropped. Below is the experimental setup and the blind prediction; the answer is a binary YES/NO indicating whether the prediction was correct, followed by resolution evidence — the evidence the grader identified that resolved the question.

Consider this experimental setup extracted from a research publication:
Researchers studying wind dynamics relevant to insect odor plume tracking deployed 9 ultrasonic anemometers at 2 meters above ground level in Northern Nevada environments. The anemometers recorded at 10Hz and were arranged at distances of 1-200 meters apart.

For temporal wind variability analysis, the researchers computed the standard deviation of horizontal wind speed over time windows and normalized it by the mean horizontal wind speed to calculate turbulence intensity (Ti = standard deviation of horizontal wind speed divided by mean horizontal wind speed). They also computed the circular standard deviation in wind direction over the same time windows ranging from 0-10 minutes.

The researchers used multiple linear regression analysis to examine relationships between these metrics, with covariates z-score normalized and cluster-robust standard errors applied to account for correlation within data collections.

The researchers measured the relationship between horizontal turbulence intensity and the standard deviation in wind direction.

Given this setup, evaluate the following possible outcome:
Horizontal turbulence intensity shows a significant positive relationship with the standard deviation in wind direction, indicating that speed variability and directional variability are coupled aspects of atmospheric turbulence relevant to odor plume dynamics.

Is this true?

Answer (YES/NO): YES